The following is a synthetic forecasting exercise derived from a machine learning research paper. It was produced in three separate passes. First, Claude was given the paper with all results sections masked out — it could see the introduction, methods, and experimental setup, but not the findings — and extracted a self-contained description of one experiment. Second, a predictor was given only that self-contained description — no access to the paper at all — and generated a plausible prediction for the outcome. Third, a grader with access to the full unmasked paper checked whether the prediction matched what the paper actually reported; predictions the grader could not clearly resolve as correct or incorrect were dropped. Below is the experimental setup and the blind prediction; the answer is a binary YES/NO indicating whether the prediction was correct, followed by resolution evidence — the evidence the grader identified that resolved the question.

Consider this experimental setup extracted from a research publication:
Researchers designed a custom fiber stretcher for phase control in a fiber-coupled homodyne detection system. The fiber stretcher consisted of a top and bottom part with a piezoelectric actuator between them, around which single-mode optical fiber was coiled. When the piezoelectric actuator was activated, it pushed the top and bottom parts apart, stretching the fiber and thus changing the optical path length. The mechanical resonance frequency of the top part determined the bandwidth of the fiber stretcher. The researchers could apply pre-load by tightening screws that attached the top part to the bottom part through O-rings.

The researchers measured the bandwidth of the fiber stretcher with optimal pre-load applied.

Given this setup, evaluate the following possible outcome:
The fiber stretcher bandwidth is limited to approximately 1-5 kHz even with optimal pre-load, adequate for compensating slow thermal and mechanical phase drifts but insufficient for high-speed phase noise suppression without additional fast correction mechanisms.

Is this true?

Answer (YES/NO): YES